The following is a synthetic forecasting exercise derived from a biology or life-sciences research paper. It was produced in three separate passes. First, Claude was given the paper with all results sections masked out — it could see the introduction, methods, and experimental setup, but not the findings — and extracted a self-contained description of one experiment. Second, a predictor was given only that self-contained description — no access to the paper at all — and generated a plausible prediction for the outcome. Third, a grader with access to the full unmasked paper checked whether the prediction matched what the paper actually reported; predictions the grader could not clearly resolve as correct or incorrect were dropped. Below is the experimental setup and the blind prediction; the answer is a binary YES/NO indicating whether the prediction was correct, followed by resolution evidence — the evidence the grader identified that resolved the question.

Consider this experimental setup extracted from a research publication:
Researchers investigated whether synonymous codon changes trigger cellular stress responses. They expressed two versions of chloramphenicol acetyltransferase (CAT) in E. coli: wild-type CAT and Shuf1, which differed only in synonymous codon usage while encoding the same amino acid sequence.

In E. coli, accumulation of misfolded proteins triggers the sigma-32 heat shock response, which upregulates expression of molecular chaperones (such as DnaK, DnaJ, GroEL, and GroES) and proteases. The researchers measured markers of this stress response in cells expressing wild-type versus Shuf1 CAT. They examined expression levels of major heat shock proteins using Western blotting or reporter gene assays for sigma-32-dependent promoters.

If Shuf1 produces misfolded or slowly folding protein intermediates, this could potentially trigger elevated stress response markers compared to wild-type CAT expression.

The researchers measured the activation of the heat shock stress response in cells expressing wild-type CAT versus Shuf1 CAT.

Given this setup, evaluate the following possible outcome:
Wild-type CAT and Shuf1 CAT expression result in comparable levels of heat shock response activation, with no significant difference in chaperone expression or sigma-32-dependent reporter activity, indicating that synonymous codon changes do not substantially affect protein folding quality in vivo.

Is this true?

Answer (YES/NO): NO